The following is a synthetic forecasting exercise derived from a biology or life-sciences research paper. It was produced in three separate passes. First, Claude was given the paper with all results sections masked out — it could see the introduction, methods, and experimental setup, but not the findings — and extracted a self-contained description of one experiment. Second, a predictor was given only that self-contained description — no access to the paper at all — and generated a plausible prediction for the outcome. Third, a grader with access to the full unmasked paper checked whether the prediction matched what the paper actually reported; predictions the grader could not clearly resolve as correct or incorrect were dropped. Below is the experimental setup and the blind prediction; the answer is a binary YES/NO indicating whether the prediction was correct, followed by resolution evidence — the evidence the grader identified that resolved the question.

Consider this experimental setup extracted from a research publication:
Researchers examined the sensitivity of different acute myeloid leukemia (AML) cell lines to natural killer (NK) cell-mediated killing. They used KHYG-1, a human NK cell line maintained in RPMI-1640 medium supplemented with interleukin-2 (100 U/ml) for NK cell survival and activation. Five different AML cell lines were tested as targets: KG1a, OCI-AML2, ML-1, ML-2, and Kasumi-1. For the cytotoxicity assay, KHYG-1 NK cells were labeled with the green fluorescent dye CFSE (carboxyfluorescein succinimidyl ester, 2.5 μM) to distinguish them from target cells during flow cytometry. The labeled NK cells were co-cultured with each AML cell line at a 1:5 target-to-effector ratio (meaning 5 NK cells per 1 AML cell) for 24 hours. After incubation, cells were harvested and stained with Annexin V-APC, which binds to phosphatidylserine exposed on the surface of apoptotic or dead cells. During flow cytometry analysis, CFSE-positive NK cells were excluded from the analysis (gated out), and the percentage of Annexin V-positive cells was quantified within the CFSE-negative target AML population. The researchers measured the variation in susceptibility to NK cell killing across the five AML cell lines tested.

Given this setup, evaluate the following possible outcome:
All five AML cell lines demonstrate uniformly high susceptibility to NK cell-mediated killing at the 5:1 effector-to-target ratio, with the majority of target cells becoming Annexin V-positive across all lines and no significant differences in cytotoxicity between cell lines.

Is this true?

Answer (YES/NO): NO